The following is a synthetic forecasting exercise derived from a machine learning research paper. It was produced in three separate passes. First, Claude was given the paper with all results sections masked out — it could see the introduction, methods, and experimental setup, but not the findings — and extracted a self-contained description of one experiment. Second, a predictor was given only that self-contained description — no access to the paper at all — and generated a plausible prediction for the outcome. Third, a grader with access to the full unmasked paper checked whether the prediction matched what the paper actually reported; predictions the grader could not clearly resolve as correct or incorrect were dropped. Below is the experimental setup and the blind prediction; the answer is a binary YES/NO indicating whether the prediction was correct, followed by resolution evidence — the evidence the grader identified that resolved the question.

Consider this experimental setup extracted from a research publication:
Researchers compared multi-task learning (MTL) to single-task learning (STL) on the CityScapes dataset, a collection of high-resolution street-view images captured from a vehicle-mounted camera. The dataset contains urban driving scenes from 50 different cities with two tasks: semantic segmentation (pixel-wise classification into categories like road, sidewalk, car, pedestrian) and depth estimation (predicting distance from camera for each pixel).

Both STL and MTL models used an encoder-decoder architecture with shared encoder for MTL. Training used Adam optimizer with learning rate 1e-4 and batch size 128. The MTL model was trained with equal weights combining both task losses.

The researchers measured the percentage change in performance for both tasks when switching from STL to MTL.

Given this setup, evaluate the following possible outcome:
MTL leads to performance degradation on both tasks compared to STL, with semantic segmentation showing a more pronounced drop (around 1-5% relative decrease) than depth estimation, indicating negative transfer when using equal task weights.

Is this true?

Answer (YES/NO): NO